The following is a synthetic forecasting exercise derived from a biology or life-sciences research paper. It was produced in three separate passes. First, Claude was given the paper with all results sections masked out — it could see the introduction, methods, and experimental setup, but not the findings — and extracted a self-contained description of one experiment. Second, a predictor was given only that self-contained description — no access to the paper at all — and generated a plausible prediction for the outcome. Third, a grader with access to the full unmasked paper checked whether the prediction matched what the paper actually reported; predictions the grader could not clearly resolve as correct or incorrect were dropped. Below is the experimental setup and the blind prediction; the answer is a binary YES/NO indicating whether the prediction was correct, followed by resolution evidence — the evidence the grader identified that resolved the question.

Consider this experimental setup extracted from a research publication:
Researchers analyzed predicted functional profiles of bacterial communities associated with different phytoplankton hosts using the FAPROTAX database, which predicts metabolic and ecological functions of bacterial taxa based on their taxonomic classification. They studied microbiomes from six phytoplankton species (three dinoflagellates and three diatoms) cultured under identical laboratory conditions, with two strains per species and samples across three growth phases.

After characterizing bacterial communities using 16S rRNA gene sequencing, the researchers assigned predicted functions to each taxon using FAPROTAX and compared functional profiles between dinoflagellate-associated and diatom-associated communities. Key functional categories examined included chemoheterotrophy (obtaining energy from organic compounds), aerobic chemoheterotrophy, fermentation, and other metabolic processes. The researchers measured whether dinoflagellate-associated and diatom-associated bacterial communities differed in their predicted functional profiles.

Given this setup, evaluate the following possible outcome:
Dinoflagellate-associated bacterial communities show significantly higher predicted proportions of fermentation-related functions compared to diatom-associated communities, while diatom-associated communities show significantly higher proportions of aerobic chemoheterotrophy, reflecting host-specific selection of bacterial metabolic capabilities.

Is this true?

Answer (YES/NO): NO